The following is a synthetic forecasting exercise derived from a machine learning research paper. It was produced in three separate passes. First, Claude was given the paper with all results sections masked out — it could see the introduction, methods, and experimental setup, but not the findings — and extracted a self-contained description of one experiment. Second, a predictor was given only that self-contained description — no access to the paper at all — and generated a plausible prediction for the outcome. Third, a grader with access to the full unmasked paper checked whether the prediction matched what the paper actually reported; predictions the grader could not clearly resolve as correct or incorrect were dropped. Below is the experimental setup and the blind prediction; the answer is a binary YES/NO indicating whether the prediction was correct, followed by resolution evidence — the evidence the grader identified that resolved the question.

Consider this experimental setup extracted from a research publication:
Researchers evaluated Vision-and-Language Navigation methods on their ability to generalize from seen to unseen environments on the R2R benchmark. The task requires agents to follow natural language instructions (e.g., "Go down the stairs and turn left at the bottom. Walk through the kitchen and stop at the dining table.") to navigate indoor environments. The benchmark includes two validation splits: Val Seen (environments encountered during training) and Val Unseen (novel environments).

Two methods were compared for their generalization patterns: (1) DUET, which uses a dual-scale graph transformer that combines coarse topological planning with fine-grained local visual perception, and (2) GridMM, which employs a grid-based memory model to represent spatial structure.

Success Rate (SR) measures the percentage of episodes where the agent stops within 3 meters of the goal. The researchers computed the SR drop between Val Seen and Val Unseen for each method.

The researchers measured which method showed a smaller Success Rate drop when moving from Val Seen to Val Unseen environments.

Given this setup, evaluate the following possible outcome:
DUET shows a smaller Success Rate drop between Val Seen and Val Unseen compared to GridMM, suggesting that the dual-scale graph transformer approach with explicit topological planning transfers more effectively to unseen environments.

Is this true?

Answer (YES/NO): NO